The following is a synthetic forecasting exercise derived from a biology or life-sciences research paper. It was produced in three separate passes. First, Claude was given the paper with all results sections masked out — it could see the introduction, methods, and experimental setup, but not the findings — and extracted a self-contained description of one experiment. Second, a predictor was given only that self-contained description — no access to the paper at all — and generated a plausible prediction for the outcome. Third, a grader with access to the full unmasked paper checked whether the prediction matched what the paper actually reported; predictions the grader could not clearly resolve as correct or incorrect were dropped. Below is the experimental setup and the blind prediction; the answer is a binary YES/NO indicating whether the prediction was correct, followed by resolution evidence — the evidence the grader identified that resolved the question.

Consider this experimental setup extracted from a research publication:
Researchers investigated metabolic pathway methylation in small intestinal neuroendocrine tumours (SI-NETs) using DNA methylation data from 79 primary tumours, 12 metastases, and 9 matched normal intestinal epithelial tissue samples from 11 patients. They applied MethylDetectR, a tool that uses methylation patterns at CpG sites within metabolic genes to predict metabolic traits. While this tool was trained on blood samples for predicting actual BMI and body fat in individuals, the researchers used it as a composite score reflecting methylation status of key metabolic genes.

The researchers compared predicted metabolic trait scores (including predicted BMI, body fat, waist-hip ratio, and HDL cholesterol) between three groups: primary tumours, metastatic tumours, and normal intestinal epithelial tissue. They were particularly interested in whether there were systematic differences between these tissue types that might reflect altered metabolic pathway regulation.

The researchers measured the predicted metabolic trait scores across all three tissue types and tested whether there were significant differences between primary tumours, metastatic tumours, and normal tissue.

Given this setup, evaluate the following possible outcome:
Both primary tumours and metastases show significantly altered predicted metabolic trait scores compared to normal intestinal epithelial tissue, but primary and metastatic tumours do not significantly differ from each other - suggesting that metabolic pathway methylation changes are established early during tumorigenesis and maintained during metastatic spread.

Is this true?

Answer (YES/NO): NO